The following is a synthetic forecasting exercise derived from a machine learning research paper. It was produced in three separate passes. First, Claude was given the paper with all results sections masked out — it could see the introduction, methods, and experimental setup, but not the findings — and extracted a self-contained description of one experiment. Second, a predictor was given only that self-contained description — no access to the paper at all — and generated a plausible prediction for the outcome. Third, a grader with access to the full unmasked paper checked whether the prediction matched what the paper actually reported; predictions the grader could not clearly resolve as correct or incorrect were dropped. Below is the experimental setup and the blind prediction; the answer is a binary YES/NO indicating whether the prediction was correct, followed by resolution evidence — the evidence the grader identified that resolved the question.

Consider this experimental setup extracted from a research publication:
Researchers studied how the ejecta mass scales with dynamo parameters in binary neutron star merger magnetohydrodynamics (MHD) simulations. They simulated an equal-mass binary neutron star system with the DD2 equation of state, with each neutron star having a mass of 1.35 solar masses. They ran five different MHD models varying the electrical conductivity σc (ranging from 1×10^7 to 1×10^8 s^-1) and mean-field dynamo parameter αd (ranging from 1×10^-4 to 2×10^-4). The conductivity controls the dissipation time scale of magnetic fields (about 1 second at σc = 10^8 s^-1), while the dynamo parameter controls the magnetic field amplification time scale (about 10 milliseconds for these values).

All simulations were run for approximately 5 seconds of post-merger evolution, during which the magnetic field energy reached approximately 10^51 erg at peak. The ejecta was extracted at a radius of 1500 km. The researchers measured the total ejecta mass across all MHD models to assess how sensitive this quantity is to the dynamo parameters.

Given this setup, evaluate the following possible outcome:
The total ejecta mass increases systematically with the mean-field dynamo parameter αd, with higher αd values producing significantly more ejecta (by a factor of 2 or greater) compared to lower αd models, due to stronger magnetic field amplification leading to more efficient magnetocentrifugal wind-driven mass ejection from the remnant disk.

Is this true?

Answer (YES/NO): NO